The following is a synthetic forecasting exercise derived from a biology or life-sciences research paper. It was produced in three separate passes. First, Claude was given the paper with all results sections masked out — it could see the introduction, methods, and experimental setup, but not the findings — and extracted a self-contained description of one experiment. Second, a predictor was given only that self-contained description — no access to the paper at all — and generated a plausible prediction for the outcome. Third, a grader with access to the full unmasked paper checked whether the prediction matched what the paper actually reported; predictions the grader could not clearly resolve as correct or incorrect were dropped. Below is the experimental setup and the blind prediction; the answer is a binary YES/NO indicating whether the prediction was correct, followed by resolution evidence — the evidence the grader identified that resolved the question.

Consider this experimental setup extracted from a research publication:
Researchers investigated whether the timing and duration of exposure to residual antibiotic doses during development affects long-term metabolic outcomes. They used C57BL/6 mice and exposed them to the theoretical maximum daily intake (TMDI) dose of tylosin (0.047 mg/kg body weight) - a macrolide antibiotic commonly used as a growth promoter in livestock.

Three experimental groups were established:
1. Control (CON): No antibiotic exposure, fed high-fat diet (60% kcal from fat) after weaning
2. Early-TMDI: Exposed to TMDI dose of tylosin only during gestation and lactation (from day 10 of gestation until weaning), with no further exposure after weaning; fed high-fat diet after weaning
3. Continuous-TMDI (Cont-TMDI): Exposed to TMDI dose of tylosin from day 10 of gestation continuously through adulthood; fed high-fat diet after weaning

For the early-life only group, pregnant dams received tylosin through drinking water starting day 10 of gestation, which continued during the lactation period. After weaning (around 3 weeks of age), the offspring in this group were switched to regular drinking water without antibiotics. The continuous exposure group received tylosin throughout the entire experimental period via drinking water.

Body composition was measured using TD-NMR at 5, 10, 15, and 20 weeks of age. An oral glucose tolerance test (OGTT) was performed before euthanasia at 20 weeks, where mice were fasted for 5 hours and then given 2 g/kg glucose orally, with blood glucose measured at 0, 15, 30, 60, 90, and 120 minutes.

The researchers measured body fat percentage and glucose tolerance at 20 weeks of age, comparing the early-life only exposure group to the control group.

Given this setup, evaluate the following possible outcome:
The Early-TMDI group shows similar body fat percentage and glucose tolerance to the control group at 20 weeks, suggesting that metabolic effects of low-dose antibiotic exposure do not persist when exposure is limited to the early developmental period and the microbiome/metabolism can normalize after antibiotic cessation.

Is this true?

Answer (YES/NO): NO